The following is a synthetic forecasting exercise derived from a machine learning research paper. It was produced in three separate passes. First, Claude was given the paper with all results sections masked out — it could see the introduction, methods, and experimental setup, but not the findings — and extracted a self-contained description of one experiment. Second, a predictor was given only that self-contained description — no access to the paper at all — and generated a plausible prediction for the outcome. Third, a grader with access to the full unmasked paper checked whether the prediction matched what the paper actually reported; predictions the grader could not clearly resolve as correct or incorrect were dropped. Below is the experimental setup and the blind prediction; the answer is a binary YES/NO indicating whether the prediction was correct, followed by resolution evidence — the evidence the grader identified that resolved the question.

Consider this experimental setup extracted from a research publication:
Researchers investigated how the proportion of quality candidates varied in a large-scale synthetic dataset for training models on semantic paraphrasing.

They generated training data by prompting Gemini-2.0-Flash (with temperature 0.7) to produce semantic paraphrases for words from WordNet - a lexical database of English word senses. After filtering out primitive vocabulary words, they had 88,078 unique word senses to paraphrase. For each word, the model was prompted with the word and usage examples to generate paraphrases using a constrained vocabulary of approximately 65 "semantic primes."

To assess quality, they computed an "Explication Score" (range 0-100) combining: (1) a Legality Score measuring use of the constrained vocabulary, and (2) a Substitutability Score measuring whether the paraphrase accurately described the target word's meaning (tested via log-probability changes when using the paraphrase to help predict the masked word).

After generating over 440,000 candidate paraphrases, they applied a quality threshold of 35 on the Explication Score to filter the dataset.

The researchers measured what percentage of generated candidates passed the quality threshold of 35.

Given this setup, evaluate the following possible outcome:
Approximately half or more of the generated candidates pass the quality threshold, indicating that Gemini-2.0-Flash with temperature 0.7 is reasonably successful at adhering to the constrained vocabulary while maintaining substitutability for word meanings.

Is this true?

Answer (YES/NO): NO